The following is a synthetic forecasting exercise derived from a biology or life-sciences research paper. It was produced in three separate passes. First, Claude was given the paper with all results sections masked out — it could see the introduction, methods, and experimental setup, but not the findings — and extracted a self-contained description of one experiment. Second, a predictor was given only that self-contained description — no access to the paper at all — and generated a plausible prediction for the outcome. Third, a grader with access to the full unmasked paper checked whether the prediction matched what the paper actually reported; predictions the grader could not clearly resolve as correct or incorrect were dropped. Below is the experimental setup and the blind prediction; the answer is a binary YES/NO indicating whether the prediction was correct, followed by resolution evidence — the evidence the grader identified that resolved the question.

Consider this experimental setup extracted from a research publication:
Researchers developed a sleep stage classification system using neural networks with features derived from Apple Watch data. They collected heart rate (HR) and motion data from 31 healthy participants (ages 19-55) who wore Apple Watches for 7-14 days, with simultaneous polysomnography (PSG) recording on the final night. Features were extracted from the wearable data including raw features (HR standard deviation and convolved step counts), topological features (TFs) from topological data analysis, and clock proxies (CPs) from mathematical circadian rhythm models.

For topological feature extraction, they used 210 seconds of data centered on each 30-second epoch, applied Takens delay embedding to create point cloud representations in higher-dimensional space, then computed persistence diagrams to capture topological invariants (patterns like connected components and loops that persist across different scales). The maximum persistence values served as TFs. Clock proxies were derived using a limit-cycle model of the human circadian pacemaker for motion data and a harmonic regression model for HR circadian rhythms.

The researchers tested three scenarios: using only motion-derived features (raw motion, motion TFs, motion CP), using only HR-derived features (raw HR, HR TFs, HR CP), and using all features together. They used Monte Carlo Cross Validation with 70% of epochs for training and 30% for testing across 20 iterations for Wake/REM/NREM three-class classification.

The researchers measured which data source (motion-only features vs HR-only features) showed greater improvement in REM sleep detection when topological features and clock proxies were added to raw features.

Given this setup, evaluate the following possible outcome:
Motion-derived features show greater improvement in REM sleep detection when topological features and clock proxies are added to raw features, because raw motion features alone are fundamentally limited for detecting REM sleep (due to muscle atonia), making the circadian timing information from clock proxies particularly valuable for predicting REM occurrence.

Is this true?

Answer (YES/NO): YES